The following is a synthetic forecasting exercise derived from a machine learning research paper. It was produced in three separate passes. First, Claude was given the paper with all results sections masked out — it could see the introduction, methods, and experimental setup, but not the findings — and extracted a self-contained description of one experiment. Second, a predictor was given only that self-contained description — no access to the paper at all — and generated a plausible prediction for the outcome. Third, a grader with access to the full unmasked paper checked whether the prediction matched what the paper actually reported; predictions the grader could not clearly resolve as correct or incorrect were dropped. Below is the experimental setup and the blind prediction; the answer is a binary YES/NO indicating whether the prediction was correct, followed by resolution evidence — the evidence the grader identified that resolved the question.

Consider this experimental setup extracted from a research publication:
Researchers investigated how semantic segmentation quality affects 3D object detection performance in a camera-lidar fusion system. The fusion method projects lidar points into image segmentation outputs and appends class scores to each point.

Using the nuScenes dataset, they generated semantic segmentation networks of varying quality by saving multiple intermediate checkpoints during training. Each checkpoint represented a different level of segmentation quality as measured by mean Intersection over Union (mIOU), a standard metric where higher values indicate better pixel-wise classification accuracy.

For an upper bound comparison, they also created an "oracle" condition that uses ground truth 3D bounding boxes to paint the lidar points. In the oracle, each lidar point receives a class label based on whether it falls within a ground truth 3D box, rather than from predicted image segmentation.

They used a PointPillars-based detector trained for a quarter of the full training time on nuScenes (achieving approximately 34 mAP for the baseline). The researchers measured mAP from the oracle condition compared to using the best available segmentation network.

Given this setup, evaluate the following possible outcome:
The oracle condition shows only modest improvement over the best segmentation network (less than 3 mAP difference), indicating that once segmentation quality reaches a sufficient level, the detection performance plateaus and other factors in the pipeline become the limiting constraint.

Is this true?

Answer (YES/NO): NO